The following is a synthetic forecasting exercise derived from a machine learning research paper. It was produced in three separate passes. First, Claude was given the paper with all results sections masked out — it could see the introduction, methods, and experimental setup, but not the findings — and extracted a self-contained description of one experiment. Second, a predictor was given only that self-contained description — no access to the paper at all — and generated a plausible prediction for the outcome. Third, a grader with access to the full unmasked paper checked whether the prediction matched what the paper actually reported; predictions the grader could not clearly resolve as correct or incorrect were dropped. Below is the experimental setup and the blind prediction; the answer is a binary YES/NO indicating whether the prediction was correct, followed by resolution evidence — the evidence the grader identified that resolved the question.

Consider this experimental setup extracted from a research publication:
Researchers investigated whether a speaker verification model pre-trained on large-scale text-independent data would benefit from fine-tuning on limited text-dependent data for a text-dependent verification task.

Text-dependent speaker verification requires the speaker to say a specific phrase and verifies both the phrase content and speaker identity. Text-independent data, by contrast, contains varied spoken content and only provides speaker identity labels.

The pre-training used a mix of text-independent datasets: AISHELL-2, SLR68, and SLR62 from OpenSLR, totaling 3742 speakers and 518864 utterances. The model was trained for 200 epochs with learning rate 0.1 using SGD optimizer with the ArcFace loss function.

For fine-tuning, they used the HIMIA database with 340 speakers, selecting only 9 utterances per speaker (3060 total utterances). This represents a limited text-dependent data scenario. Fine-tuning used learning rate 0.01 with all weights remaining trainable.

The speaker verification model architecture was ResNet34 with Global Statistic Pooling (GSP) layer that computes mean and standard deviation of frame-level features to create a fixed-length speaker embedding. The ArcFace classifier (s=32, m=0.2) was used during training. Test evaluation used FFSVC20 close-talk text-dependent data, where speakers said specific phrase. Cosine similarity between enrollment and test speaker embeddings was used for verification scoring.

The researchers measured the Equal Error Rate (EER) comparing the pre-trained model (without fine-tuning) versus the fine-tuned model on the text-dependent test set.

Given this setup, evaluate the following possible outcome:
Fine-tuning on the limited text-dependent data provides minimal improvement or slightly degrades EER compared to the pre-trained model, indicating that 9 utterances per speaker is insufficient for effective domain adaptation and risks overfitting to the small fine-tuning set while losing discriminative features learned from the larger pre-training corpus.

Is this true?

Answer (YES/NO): YES